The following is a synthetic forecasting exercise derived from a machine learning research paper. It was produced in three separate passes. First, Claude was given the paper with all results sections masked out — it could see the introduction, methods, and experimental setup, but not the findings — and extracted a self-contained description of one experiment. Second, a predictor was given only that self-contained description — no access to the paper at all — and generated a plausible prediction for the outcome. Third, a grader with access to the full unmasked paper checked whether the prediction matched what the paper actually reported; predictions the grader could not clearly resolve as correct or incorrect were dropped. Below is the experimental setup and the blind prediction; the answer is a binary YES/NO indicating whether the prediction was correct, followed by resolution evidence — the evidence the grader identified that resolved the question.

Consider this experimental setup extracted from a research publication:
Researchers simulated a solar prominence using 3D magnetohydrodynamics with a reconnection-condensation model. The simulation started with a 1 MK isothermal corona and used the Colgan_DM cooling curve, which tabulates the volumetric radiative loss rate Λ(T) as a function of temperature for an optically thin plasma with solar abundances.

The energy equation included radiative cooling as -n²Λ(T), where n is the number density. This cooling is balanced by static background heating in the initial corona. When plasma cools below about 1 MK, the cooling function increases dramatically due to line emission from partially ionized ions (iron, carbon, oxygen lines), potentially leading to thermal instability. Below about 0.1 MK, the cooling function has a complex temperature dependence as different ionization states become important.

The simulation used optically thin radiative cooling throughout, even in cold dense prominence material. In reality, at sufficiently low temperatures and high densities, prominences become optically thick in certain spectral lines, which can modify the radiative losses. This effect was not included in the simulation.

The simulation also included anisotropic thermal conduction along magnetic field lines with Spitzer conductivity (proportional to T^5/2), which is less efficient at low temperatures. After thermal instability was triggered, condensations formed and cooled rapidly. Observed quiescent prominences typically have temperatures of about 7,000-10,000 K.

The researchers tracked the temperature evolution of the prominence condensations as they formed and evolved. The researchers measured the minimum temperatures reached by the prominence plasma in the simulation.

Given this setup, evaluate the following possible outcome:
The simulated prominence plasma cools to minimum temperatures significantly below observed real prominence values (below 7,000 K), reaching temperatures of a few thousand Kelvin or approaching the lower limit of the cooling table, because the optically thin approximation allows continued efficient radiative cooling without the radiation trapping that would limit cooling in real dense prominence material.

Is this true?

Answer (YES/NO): YES